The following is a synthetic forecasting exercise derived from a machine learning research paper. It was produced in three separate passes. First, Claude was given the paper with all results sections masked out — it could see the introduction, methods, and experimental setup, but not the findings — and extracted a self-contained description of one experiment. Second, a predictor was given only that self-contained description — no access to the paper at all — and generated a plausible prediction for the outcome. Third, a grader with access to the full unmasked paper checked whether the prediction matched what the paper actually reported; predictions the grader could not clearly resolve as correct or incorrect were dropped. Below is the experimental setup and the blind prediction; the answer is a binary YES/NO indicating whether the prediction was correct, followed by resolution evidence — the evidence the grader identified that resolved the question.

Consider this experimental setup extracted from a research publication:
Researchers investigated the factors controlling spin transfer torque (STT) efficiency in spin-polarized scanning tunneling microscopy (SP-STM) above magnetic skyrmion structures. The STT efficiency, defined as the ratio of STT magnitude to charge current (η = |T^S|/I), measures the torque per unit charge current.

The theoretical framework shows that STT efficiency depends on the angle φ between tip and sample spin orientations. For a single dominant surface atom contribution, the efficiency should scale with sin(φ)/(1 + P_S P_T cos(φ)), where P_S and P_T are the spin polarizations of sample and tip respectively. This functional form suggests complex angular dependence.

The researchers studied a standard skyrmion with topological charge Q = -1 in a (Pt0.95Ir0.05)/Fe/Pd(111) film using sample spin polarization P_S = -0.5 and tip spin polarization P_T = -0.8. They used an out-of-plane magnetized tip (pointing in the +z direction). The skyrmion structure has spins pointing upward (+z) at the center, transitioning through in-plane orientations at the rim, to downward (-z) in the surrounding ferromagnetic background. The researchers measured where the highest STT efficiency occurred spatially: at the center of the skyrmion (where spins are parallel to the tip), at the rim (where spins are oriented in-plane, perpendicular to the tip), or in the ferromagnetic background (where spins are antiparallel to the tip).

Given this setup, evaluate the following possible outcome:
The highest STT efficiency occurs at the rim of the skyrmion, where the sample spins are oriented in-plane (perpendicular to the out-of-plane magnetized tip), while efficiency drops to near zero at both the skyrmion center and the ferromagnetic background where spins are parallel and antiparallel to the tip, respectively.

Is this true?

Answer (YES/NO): NO